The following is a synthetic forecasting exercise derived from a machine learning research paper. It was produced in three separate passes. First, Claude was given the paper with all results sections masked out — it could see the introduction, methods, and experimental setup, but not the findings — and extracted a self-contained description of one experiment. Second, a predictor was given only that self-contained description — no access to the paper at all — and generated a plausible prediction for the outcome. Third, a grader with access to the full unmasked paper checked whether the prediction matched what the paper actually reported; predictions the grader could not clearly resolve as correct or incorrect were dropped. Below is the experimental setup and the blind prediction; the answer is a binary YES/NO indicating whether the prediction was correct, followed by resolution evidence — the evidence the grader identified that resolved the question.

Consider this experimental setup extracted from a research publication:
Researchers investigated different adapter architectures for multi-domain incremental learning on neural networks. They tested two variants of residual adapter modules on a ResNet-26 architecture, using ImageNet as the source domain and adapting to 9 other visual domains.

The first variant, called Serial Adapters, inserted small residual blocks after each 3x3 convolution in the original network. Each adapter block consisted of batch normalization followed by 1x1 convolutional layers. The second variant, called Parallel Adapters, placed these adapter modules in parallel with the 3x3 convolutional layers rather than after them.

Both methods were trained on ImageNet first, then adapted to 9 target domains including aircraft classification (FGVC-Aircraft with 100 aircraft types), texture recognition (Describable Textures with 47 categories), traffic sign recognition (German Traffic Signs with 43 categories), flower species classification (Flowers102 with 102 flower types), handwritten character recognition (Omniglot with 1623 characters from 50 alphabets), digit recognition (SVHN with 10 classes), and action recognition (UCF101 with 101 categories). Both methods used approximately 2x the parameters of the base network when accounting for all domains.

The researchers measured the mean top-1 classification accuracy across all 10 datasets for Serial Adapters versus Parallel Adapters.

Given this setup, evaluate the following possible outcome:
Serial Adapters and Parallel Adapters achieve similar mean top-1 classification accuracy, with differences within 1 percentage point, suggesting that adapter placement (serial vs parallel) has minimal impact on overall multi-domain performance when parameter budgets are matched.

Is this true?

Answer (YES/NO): YES